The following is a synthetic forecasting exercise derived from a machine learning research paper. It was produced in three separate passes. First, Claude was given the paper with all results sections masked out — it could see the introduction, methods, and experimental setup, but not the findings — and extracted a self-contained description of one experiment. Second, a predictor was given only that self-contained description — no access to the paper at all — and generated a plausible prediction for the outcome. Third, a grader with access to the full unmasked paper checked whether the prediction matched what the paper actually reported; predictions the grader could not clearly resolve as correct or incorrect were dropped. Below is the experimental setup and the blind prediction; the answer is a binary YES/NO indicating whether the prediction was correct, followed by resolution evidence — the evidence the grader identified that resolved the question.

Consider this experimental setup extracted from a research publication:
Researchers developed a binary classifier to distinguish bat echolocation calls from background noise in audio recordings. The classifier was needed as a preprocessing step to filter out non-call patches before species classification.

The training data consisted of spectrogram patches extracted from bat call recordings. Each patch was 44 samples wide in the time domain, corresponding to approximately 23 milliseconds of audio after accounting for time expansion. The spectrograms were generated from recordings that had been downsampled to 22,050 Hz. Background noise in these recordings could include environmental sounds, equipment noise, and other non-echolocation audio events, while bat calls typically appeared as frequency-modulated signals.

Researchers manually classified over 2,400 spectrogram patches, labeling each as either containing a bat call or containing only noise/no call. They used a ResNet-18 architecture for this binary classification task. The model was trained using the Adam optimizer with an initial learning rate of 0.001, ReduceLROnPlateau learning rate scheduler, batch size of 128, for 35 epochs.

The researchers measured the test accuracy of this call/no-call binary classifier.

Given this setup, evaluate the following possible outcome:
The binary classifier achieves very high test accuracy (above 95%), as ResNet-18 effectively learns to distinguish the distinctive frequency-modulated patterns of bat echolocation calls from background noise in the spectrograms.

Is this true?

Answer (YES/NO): NO